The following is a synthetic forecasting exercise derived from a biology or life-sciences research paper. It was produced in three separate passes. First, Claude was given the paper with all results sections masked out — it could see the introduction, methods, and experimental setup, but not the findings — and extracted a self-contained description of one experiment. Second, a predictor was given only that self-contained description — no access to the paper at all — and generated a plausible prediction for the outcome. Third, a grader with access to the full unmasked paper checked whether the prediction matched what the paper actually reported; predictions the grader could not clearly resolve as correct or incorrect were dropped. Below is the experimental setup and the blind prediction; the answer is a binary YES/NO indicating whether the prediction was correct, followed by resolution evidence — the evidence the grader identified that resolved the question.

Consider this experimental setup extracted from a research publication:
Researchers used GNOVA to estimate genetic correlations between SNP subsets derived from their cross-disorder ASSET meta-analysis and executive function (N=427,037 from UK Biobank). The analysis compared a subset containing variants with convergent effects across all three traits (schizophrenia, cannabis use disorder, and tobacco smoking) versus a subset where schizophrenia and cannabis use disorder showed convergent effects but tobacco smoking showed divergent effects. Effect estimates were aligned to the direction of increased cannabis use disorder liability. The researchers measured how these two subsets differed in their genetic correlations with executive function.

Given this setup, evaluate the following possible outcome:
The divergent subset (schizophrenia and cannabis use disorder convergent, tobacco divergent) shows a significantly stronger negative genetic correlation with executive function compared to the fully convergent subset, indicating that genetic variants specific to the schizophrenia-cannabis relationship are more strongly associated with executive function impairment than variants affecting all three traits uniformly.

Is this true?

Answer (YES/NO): NO